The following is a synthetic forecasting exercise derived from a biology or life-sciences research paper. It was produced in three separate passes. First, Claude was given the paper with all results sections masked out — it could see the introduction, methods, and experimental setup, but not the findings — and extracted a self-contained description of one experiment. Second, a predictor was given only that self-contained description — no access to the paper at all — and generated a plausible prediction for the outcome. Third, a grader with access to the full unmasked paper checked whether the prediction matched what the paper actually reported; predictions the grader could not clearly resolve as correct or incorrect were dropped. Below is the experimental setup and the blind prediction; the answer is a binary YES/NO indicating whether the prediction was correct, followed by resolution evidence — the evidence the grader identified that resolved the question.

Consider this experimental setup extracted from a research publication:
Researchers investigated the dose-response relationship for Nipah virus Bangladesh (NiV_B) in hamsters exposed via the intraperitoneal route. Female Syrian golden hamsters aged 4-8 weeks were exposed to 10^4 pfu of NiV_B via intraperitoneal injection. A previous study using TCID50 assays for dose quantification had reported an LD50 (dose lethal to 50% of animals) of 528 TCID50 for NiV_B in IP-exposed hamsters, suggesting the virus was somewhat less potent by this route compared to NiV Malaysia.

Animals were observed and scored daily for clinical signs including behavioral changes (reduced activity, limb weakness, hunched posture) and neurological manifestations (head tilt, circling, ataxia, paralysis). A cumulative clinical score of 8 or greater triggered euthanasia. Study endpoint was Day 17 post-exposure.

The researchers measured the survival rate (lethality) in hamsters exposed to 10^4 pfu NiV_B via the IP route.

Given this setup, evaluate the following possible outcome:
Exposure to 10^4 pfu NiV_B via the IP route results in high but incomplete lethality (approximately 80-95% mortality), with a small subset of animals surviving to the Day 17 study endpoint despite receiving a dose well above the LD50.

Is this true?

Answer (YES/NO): NO